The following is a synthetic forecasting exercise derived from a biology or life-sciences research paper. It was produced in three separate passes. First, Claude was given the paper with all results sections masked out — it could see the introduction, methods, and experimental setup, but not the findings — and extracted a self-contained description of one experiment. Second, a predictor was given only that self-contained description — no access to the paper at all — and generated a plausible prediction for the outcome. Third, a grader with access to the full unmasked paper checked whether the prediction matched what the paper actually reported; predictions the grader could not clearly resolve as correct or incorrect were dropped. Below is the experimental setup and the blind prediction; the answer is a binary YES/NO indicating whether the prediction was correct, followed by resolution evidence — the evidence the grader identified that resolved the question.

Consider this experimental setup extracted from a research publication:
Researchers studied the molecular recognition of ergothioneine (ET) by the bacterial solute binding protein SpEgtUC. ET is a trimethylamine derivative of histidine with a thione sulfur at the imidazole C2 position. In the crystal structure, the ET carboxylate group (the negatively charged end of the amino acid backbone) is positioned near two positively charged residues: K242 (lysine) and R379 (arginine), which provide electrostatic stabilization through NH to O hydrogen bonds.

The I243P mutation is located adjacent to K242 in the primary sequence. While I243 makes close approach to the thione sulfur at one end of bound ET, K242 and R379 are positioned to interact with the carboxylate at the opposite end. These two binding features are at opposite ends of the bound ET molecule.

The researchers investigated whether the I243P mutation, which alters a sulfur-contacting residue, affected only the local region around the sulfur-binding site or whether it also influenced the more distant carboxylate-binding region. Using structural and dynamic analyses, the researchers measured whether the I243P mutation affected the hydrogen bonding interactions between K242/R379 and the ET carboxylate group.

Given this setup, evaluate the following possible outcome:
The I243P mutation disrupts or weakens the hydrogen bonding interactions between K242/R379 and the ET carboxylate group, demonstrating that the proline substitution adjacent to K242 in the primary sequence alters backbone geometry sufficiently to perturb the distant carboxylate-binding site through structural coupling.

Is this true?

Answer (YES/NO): NO